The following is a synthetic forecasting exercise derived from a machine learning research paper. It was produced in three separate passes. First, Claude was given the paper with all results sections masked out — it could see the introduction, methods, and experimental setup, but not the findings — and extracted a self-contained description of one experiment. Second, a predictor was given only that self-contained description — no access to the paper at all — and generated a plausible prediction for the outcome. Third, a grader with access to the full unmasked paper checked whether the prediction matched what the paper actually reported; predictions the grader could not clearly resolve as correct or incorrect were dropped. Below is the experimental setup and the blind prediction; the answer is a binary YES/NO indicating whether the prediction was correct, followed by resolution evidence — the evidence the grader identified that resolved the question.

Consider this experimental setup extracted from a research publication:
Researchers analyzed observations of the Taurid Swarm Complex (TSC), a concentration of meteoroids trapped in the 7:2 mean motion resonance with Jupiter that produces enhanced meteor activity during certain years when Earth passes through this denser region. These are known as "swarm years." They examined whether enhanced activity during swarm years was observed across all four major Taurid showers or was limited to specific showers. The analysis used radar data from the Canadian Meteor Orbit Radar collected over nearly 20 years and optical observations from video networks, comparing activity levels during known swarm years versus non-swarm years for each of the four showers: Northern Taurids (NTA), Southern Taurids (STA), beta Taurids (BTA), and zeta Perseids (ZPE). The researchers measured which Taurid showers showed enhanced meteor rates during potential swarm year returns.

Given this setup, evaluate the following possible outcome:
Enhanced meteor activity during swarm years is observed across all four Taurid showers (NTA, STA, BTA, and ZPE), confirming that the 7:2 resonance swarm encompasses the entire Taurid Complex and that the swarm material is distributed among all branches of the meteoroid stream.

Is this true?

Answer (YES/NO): NO